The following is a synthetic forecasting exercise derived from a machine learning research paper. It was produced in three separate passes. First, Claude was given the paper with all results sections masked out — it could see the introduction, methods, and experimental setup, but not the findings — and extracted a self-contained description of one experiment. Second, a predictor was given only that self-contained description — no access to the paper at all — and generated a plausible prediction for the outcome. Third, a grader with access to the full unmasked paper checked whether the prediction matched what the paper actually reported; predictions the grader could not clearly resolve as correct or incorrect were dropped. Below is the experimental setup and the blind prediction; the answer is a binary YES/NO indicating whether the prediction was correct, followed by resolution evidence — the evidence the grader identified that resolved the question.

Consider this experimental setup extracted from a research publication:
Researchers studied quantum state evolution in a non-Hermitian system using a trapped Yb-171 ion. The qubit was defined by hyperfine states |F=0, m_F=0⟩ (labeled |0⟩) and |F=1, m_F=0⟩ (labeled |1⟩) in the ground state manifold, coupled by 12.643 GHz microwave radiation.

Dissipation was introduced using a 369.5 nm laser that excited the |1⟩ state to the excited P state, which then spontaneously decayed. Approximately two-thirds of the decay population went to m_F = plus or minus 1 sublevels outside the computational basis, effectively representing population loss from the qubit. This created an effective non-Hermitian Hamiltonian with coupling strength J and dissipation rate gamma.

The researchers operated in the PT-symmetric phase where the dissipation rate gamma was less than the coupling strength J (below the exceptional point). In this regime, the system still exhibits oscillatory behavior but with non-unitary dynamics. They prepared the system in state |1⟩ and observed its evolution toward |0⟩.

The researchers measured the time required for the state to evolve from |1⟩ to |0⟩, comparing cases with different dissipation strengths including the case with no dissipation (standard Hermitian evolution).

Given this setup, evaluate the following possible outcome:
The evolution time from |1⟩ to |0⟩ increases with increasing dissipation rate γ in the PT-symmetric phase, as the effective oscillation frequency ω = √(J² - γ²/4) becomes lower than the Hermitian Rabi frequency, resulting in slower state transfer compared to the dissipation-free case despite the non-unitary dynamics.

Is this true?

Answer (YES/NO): NO